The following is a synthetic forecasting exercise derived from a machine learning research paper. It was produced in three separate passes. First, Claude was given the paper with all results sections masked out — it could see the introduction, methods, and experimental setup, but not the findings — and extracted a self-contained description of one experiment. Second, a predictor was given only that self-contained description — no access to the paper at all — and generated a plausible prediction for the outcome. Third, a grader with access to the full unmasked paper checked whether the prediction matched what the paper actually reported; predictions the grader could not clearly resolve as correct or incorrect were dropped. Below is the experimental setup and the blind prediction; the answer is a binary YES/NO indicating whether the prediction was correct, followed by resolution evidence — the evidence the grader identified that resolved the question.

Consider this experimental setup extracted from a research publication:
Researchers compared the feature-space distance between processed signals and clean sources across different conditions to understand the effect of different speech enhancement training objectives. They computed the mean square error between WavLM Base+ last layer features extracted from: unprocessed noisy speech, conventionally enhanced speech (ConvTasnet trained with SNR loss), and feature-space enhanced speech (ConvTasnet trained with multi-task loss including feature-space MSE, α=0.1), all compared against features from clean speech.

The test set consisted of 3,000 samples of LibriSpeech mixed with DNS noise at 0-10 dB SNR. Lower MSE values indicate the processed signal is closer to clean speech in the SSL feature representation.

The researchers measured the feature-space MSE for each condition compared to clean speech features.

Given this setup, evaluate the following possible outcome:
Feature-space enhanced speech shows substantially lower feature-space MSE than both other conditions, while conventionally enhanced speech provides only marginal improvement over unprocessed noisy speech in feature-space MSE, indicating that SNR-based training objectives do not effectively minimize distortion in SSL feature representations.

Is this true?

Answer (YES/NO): NO